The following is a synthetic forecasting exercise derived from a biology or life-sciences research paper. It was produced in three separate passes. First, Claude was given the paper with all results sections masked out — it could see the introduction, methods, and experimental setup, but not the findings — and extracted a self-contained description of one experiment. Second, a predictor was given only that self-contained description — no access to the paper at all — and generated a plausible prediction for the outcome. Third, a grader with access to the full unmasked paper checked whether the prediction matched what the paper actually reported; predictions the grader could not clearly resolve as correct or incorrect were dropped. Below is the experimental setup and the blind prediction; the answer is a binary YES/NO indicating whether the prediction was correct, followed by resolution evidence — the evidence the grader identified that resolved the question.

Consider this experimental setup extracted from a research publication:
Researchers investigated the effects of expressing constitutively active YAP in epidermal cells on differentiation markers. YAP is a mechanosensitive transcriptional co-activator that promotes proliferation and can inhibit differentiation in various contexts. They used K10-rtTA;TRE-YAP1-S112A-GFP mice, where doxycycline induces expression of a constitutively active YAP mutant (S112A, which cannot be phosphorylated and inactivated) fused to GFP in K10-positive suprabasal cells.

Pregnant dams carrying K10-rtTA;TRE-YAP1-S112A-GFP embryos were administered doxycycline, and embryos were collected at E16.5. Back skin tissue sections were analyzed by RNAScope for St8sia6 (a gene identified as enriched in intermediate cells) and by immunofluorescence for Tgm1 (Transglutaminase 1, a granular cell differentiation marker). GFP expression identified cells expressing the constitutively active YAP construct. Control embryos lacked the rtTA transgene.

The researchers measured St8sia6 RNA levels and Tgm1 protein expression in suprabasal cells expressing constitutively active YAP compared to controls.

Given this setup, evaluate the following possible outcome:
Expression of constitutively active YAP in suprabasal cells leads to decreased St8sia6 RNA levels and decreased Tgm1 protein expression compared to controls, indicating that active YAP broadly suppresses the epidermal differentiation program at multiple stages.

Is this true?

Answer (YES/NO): NO